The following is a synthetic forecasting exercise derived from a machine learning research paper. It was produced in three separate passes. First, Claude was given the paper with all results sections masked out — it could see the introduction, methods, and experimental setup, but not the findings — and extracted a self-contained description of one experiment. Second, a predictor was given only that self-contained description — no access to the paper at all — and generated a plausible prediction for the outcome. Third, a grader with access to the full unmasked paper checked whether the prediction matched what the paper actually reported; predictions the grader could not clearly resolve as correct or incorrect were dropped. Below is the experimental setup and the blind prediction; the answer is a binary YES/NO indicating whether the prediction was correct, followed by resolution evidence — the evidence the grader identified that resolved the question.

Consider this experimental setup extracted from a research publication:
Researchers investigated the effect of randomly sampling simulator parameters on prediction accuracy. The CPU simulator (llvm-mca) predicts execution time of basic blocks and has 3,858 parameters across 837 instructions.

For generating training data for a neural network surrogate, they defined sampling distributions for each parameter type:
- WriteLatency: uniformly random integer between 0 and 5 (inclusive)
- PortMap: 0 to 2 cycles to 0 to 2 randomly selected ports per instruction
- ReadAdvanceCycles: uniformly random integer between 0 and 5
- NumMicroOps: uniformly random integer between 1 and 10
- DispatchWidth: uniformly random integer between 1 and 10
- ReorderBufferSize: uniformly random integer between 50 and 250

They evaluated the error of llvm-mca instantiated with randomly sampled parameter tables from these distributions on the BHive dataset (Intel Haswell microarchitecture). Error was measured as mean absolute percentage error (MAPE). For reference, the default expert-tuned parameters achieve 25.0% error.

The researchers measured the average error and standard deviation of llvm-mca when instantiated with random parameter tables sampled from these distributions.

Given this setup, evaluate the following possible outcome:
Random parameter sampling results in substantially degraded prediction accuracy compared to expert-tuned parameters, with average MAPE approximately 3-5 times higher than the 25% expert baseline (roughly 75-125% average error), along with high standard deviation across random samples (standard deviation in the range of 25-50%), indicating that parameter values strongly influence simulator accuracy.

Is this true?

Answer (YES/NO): NO